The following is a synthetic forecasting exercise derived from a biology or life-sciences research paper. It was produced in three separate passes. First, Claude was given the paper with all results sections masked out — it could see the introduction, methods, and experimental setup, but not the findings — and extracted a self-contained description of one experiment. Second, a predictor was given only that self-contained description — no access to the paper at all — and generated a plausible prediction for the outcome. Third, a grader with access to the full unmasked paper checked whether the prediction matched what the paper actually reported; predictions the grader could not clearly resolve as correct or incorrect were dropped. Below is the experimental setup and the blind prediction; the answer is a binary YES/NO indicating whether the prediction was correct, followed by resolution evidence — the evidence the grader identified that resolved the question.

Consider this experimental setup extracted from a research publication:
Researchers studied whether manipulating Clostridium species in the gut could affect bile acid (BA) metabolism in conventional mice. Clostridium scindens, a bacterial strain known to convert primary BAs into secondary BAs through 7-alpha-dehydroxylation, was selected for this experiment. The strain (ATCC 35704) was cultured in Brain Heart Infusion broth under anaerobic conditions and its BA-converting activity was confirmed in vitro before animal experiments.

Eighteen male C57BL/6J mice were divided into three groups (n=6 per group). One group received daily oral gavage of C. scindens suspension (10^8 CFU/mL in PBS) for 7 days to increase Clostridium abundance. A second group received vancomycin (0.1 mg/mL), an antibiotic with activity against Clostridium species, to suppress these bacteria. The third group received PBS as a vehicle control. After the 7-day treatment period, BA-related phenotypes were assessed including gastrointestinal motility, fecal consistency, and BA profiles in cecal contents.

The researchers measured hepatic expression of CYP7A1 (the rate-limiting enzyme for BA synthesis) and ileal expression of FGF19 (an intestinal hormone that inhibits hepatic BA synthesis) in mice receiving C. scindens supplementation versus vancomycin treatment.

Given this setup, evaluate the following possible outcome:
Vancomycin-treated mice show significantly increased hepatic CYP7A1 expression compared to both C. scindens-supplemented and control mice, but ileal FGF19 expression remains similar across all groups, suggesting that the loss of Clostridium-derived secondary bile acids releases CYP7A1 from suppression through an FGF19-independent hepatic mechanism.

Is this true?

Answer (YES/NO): NO